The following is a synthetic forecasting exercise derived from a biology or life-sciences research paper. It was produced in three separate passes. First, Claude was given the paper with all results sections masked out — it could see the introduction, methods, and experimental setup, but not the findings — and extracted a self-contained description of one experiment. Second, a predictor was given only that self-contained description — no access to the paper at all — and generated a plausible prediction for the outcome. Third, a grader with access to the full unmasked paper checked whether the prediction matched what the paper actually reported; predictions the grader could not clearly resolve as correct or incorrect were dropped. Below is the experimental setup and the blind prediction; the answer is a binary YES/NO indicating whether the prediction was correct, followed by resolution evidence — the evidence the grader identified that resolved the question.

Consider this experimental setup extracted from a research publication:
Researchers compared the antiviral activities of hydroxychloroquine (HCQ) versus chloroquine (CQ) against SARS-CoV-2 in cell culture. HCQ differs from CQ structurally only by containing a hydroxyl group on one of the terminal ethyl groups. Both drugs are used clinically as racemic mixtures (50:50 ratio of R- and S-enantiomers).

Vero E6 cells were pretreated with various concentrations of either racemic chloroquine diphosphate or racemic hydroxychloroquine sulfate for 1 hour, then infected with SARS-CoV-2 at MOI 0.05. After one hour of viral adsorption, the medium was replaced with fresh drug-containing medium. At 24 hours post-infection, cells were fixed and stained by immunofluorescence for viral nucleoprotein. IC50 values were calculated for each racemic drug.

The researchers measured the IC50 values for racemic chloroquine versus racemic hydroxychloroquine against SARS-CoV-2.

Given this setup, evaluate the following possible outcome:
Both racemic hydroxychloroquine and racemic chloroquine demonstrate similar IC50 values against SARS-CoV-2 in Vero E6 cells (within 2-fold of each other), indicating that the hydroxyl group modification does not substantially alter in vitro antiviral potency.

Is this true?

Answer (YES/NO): YES